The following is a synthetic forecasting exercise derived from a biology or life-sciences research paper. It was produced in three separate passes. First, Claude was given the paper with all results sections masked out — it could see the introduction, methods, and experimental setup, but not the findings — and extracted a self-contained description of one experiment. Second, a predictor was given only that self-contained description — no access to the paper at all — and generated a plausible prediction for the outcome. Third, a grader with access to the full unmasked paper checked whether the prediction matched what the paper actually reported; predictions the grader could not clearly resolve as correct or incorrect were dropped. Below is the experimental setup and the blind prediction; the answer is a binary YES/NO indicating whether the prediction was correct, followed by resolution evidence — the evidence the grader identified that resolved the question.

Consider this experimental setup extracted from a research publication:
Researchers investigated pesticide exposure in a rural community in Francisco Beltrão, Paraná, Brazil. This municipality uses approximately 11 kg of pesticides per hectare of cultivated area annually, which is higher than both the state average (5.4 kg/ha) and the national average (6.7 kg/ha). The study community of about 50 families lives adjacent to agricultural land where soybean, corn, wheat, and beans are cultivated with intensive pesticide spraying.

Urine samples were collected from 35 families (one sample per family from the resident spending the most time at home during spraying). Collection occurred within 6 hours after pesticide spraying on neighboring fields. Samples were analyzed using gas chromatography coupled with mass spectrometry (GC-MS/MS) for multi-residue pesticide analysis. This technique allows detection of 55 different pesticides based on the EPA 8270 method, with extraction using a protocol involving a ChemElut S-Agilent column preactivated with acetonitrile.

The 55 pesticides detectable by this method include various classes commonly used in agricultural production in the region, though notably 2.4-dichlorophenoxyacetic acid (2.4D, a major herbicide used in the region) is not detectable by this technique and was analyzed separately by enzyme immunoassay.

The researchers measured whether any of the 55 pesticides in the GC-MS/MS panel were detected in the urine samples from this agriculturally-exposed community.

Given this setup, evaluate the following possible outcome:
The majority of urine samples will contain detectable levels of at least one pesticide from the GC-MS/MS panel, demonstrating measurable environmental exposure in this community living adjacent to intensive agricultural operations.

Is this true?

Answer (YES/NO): YES